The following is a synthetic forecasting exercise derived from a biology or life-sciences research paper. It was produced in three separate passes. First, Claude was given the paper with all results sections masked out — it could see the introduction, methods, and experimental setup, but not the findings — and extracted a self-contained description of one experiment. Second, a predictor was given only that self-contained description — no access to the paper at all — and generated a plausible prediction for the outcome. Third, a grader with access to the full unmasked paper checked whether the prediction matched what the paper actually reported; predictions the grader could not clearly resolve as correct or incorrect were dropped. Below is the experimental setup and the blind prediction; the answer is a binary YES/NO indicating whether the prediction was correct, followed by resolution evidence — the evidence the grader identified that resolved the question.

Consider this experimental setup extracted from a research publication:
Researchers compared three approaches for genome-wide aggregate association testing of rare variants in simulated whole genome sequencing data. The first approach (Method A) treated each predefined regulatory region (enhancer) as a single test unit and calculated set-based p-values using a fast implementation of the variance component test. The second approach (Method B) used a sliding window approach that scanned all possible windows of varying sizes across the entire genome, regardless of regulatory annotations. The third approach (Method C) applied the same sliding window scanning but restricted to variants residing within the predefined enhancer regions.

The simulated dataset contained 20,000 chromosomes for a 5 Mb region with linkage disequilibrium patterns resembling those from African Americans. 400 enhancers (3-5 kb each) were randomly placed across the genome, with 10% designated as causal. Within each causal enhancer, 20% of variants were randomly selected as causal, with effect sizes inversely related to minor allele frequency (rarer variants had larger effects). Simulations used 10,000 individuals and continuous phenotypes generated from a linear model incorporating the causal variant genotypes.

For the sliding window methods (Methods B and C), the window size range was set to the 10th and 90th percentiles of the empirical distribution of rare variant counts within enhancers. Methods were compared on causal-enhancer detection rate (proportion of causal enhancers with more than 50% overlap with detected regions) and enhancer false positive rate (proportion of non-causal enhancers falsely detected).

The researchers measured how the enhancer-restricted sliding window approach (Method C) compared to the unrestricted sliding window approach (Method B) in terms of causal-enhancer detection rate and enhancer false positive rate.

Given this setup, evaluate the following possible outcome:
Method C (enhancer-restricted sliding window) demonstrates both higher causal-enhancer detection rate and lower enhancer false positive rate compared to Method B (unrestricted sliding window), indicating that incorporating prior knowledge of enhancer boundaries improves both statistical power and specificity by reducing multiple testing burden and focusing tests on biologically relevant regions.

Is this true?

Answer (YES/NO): NO